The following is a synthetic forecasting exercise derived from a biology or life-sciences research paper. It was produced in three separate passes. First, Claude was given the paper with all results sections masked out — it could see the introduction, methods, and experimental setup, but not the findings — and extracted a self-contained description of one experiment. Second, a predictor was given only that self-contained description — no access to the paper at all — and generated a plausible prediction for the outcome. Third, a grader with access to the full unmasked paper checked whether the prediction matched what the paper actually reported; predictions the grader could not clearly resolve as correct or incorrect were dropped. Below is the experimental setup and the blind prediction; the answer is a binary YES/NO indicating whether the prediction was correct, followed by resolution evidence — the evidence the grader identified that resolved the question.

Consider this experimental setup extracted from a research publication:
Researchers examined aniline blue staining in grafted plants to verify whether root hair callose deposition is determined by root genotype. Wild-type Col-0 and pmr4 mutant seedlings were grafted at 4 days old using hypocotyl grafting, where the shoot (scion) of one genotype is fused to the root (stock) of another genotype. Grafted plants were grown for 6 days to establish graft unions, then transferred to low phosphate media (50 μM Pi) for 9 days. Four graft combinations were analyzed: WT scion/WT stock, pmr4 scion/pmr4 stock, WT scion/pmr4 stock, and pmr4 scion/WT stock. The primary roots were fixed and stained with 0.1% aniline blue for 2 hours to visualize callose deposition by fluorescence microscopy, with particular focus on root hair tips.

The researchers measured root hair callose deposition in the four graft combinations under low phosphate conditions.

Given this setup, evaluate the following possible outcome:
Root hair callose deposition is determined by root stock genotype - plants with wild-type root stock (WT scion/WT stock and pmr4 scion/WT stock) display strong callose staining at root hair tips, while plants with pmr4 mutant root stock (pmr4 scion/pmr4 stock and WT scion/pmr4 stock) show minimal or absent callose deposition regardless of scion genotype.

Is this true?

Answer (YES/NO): YES